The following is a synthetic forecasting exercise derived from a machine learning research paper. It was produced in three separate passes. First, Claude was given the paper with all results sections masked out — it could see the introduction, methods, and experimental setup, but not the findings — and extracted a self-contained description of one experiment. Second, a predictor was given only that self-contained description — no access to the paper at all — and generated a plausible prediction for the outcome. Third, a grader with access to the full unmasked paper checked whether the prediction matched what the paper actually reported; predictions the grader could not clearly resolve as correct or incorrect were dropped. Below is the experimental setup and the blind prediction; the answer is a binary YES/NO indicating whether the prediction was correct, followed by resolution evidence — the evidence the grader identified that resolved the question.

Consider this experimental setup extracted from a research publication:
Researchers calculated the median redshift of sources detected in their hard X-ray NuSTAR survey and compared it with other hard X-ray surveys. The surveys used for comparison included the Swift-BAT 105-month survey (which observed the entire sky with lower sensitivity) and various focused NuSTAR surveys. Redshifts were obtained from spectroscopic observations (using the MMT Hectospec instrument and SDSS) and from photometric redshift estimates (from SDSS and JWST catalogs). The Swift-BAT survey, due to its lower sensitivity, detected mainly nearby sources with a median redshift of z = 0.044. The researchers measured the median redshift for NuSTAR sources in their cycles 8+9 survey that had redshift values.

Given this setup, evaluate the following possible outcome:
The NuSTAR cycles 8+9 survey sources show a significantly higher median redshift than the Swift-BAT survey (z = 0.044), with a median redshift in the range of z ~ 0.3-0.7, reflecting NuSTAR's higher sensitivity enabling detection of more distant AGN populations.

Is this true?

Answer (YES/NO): NO